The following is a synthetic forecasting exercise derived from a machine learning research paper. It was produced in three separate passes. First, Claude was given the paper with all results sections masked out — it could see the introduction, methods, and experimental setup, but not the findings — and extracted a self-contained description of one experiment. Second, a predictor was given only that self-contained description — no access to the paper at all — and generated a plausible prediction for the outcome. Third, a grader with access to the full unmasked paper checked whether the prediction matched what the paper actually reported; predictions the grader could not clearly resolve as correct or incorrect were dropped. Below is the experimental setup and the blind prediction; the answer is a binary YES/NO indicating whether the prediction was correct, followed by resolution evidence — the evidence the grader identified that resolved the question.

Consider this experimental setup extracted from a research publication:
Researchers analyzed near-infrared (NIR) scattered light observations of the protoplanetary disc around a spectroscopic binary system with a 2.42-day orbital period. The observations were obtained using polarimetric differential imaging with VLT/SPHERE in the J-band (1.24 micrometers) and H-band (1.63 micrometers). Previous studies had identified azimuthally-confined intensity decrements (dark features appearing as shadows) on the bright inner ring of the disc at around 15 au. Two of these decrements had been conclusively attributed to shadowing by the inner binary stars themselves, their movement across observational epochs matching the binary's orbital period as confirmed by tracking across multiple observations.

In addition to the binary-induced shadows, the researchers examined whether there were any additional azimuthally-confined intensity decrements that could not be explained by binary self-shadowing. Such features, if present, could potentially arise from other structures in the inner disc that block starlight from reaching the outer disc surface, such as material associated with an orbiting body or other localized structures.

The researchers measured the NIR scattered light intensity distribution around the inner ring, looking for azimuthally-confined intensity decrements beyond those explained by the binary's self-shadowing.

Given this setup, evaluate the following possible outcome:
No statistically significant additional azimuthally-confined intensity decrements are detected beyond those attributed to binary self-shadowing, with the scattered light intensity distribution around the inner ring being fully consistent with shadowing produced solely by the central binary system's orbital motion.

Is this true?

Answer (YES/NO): NO